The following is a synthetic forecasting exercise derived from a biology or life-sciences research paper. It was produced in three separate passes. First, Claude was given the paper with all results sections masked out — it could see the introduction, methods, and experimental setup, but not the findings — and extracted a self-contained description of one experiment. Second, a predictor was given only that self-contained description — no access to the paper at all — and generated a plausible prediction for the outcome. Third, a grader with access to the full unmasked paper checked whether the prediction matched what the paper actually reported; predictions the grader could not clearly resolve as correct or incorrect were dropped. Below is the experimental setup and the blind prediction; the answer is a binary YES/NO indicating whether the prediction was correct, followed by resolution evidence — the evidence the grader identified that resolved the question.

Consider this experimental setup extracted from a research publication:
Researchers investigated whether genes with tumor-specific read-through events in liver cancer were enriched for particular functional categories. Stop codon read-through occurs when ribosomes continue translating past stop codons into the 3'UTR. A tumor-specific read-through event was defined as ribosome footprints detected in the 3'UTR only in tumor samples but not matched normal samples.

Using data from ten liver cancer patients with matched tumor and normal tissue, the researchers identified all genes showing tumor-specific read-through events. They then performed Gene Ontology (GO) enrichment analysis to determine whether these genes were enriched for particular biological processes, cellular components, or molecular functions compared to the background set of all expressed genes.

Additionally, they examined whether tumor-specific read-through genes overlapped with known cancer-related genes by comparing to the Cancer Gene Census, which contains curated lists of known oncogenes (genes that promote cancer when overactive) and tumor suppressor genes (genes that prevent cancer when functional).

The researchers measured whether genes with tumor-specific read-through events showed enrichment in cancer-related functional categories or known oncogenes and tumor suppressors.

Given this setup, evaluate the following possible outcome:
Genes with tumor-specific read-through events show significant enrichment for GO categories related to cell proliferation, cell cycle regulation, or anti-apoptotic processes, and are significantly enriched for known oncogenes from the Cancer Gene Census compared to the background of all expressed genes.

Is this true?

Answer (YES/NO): NO